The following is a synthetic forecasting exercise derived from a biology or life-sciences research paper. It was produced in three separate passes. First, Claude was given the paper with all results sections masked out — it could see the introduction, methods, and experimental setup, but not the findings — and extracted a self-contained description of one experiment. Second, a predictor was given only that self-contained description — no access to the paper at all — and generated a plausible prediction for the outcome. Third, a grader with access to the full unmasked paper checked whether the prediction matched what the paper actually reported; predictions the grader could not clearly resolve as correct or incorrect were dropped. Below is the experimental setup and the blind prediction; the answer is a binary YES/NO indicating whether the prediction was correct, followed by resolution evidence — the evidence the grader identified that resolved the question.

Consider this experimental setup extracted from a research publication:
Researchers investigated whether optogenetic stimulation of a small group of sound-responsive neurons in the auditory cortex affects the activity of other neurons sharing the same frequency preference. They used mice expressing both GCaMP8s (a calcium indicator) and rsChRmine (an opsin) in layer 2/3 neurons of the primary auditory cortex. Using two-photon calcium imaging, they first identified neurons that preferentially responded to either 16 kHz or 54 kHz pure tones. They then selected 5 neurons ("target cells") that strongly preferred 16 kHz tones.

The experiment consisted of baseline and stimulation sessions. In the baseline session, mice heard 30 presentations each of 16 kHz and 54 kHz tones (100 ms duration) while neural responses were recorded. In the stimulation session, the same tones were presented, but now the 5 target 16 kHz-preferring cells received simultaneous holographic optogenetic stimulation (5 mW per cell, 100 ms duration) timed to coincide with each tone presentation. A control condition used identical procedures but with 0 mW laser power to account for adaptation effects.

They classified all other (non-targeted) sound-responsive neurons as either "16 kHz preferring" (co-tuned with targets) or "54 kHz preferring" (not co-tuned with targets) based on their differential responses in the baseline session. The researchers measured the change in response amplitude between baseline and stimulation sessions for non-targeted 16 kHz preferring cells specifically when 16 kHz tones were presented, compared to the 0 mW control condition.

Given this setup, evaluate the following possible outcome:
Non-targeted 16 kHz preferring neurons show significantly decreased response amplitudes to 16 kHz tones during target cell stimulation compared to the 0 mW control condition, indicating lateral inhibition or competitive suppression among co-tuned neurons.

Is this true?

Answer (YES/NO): YES